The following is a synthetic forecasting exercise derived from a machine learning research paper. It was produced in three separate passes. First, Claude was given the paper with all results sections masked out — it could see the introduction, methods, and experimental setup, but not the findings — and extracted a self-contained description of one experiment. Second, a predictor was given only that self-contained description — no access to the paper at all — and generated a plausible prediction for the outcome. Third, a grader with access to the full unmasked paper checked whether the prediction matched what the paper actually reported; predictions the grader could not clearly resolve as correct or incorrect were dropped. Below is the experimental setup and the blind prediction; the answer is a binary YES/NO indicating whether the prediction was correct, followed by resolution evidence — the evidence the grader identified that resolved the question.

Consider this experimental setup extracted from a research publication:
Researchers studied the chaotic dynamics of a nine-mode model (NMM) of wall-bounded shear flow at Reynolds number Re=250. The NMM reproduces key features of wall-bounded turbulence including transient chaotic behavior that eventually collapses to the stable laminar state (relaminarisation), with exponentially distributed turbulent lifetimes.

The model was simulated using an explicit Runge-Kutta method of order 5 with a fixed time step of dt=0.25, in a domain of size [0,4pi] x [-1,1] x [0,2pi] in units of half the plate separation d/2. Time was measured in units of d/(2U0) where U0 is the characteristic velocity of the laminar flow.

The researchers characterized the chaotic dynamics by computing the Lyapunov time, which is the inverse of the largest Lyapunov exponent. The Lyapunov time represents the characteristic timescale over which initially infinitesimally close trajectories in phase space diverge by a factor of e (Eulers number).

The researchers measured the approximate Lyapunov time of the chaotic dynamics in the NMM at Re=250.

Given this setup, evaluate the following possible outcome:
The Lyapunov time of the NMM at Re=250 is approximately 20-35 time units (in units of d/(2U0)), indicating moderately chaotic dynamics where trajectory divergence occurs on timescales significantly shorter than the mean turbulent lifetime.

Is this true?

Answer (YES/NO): NO